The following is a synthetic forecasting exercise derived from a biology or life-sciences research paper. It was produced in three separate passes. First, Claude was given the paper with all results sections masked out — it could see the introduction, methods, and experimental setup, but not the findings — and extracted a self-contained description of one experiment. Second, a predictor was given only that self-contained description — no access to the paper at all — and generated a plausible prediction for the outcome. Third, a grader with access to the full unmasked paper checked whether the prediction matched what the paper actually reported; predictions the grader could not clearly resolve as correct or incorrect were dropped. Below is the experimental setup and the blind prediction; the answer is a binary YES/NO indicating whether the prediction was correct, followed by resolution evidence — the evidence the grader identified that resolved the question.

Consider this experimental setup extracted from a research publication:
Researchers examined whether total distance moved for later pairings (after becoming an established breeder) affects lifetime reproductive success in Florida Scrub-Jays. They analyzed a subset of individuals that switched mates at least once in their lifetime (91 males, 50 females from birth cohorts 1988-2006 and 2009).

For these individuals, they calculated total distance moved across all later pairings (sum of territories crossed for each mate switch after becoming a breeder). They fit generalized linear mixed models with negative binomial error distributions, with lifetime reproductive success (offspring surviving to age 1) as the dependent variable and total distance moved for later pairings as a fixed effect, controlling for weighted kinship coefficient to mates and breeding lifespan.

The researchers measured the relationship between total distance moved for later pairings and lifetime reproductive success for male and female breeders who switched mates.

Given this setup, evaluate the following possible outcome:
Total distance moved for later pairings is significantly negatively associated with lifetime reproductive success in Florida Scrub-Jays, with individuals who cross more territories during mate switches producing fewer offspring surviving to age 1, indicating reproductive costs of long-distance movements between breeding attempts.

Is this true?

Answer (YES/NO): NO